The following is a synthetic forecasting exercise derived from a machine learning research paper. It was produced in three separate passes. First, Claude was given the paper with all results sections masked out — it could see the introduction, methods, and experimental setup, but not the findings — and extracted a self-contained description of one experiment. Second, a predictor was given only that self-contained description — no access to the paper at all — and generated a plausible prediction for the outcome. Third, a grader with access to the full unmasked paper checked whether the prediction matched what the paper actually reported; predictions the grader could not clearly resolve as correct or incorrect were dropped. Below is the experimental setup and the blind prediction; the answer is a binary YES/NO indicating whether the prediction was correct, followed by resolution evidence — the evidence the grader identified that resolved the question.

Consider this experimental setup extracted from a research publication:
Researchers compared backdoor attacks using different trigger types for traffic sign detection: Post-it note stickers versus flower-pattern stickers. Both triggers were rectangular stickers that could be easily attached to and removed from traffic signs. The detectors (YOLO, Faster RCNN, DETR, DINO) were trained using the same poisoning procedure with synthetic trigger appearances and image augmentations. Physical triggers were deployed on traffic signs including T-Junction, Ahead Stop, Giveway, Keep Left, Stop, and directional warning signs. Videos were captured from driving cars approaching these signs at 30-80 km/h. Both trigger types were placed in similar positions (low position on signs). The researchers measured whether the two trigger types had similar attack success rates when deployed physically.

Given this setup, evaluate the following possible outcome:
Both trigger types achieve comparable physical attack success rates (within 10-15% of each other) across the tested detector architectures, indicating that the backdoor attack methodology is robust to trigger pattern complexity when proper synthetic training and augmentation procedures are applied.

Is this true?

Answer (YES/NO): NO